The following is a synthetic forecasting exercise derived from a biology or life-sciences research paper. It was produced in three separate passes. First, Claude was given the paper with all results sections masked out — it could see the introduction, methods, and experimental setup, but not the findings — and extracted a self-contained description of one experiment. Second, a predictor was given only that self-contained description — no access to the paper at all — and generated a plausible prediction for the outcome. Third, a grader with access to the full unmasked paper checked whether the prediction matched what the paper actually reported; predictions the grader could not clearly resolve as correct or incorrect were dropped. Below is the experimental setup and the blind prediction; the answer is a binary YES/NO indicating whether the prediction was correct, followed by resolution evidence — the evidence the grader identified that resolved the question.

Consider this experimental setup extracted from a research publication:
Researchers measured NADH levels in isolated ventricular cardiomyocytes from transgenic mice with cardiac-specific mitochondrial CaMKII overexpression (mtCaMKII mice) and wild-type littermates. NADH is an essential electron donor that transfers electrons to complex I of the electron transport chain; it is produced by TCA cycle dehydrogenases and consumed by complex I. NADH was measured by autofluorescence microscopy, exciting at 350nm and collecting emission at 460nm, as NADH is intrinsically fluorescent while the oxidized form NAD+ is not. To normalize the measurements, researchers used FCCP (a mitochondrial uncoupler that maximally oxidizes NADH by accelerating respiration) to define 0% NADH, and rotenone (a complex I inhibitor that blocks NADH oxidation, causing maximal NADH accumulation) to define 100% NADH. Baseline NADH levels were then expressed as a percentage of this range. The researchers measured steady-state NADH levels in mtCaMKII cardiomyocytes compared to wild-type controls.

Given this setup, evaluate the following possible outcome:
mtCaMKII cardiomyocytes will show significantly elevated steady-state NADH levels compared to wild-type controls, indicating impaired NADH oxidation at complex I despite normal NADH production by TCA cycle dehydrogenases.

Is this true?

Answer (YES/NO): NO